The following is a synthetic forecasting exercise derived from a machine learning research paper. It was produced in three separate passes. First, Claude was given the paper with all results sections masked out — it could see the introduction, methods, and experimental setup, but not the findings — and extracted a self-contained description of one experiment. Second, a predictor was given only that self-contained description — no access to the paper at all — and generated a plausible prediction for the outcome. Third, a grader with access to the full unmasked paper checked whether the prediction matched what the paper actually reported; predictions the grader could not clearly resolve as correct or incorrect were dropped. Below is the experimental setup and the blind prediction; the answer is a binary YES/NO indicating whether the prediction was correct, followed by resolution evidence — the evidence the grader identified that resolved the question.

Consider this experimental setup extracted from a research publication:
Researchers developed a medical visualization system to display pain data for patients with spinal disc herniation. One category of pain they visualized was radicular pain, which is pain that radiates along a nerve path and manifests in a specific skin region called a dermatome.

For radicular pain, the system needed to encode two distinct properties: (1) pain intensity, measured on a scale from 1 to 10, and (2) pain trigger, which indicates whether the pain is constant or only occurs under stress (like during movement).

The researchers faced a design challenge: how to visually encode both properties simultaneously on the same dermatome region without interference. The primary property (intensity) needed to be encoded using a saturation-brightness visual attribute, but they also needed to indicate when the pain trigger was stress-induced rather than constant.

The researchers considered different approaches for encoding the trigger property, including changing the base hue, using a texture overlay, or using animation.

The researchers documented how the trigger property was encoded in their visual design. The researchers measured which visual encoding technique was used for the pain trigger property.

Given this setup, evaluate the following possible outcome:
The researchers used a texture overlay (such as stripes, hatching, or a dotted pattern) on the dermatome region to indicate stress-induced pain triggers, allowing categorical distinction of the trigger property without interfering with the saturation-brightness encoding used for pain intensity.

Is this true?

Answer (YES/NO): YES